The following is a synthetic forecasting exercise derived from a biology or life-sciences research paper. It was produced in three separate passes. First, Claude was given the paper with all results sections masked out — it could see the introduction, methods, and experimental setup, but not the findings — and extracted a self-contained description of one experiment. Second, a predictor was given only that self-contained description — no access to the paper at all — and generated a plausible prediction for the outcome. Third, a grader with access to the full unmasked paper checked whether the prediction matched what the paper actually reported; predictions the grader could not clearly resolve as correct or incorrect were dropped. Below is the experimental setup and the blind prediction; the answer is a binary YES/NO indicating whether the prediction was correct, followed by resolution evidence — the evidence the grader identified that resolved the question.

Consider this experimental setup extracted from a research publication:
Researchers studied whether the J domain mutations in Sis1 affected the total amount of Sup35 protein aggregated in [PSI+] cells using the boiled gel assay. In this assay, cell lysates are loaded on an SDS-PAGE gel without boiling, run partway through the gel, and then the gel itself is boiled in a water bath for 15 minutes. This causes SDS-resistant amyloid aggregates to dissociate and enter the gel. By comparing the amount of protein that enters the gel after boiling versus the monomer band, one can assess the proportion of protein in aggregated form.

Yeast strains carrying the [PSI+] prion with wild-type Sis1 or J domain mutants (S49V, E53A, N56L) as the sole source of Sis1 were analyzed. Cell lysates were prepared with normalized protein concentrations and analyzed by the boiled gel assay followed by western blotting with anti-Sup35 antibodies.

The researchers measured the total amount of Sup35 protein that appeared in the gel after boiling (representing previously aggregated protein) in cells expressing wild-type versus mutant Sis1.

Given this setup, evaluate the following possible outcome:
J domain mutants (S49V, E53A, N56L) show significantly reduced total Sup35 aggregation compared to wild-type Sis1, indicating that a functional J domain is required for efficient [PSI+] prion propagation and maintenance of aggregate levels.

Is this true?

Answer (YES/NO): NO